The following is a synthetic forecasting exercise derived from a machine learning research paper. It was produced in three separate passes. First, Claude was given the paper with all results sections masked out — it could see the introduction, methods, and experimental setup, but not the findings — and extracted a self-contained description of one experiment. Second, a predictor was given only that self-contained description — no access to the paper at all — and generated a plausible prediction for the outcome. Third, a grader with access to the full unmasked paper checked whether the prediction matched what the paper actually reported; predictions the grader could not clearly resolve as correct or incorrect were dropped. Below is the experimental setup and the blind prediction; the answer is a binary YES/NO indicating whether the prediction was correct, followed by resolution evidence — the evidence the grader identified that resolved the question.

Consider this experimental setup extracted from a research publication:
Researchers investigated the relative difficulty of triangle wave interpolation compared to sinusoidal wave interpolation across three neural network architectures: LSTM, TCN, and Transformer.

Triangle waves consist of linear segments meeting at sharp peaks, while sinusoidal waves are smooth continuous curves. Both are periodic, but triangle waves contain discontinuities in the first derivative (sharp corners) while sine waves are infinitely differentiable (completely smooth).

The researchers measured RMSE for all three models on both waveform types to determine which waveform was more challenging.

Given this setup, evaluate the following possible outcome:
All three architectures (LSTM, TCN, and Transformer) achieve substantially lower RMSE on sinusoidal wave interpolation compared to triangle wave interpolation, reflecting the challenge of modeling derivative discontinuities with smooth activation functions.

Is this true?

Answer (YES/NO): NO